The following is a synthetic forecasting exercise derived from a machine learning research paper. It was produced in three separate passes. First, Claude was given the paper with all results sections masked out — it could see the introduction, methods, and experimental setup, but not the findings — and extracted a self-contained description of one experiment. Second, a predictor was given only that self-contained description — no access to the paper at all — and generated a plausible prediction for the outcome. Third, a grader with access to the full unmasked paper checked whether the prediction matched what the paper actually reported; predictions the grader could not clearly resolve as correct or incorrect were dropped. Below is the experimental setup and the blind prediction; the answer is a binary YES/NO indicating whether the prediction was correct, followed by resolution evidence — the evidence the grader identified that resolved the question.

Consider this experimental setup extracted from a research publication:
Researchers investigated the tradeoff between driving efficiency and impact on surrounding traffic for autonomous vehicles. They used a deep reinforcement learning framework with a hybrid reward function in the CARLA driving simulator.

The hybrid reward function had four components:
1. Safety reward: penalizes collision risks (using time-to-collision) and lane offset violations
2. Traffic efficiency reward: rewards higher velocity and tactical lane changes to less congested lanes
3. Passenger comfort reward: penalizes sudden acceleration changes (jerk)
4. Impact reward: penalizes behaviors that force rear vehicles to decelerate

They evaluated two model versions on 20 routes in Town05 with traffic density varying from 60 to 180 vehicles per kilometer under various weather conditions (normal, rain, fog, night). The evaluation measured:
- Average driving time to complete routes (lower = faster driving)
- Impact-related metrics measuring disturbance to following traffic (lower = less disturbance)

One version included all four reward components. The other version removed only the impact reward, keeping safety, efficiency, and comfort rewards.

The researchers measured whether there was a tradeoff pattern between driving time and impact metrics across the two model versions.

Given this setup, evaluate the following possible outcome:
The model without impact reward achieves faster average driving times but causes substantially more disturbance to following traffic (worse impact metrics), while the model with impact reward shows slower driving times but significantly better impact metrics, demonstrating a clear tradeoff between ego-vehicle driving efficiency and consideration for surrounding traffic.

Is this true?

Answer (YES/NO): YES